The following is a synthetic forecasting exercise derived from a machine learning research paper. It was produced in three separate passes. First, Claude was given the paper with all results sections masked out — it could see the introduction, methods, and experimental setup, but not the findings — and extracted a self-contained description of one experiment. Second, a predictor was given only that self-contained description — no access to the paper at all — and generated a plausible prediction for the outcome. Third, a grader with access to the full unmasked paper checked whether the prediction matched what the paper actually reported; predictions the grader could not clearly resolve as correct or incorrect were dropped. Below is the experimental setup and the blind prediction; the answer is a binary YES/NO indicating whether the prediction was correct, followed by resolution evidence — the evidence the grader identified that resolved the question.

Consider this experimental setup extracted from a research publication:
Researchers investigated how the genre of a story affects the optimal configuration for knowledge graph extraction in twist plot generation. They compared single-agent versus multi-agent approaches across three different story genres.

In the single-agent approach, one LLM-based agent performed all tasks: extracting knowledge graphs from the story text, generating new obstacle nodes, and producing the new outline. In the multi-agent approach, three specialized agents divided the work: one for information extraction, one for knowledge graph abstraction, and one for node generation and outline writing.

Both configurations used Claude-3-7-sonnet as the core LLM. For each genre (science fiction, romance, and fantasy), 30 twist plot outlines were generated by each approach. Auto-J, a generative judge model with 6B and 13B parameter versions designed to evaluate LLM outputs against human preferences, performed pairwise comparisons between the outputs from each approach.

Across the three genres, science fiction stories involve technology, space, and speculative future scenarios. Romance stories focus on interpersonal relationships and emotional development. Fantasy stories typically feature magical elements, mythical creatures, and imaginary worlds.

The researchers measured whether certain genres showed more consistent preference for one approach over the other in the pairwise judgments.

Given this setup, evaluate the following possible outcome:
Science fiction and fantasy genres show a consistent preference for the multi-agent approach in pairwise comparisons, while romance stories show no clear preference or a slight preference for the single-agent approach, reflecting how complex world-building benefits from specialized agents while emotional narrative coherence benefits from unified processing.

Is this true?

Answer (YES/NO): NO